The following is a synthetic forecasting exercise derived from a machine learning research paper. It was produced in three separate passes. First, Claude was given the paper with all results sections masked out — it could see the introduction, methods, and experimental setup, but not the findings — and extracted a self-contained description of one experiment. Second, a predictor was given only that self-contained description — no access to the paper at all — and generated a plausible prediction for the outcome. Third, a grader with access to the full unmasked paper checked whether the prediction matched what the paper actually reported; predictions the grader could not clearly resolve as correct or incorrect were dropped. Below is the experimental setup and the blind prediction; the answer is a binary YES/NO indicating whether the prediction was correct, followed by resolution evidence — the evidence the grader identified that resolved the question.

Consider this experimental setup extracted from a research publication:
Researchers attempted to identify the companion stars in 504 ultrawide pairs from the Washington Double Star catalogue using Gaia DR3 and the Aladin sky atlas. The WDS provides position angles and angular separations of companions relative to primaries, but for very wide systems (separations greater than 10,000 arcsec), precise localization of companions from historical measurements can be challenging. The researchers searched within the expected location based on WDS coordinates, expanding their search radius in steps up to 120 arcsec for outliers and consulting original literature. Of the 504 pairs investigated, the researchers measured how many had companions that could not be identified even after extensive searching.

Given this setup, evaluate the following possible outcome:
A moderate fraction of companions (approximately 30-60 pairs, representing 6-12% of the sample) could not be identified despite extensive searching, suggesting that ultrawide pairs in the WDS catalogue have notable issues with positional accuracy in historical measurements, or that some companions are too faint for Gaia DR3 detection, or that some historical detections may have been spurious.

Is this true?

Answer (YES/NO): NO